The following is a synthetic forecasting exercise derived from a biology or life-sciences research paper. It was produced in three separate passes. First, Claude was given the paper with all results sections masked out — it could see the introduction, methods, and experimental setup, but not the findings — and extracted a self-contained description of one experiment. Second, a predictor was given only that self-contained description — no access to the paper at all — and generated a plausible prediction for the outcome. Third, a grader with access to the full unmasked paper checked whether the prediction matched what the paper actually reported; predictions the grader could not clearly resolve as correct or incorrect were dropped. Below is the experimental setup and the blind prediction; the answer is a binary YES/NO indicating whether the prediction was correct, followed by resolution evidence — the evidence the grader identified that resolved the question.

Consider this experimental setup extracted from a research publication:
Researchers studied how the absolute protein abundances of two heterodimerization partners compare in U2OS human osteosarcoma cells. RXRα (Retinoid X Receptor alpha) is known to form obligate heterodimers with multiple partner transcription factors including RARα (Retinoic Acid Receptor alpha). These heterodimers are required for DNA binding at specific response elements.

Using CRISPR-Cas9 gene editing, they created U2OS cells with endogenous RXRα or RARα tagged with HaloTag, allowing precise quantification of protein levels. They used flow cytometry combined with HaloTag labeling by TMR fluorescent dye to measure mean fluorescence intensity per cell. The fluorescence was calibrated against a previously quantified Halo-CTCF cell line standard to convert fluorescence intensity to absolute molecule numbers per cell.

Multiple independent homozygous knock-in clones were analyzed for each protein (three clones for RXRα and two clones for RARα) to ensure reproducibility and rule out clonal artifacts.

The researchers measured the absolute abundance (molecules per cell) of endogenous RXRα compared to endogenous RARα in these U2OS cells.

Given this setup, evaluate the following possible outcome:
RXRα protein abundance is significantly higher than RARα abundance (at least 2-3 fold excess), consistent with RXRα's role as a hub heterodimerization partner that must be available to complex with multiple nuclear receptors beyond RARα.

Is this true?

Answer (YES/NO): NO